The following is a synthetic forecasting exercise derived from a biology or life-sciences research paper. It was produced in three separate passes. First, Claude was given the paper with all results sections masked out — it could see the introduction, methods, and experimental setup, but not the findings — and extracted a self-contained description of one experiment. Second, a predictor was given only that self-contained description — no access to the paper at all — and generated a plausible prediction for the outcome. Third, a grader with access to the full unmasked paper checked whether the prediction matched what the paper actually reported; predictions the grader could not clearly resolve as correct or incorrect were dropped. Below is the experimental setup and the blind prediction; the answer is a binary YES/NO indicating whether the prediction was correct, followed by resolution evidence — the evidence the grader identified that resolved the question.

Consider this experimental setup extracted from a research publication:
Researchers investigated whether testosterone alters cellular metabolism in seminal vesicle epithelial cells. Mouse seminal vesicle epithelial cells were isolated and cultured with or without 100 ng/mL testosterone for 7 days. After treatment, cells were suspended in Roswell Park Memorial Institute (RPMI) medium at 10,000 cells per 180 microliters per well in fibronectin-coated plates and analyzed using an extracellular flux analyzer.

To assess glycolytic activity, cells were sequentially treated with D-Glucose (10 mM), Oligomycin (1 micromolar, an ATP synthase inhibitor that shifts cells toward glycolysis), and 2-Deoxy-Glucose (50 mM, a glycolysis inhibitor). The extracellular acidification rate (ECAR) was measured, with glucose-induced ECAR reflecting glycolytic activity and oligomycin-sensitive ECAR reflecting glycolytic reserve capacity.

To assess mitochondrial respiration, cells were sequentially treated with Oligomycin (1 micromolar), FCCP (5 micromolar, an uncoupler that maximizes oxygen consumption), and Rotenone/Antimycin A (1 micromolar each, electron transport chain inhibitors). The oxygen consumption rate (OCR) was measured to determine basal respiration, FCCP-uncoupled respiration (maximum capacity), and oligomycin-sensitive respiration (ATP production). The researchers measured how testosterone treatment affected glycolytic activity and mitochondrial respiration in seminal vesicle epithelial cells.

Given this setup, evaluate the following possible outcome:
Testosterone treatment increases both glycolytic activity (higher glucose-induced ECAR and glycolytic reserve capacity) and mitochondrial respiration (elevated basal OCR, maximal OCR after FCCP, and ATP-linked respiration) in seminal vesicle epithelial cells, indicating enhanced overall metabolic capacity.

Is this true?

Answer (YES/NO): NO